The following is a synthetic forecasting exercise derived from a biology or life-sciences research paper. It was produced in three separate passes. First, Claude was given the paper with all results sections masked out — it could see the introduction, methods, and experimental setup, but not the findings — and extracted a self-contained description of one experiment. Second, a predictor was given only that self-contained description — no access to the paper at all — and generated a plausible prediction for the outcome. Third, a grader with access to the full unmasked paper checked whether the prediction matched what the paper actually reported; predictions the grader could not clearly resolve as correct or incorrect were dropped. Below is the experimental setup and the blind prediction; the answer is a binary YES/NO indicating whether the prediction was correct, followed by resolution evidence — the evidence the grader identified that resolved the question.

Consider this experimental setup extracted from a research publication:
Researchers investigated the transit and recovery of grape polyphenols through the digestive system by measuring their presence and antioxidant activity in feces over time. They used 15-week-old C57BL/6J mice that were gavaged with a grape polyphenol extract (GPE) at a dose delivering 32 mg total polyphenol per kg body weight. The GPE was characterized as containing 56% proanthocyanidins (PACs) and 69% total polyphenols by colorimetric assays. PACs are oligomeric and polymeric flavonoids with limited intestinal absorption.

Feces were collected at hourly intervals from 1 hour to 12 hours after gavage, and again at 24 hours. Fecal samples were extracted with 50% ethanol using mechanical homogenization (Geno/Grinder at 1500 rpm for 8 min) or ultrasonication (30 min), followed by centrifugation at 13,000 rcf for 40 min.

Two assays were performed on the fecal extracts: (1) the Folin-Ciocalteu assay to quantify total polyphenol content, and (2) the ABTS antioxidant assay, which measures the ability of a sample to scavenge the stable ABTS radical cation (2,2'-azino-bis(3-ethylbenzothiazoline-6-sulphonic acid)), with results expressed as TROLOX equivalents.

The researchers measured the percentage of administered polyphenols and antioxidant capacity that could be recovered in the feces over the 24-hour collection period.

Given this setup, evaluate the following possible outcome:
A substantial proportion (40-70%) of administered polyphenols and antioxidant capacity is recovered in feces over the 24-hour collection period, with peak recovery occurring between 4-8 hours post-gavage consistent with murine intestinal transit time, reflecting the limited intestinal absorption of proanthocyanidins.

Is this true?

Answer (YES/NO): YES